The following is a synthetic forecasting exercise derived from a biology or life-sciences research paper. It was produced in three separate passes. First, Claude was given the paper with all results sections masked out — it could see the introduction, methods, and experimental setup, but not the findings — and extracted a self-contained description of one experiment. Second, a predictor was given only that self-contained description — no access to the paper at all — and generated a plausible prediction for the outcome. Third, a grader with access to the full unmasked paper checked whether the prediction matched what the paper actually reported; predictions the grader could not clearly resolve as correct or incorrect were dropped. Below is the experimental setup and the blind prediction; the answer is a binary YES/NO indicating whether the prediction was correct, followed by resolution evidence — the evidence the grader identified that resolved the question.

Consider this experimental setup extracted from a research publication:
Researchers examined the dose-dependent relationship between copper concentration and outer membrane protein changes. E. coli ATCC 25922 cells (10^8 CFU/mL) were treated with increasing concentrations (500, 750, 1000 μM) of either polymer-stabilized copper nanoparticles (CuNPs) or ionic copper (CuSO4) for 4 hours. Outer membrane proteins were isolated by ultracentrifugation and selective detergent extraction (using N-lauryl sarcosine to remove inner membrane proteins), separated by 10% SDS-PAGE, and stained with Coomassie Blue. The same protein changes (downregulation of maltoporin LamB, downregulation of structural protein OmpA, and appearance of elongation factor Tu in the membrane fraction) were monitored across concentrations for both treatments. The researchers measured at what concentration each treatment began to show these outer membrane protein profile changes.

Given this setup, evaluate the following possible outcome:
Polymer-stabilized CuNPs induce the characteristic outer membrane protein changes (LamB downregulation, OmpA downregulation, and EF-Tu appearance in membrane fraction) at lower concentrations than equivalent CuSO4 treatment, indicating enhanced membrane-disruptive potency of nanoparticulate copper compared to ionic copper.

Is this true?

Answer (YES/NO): YES